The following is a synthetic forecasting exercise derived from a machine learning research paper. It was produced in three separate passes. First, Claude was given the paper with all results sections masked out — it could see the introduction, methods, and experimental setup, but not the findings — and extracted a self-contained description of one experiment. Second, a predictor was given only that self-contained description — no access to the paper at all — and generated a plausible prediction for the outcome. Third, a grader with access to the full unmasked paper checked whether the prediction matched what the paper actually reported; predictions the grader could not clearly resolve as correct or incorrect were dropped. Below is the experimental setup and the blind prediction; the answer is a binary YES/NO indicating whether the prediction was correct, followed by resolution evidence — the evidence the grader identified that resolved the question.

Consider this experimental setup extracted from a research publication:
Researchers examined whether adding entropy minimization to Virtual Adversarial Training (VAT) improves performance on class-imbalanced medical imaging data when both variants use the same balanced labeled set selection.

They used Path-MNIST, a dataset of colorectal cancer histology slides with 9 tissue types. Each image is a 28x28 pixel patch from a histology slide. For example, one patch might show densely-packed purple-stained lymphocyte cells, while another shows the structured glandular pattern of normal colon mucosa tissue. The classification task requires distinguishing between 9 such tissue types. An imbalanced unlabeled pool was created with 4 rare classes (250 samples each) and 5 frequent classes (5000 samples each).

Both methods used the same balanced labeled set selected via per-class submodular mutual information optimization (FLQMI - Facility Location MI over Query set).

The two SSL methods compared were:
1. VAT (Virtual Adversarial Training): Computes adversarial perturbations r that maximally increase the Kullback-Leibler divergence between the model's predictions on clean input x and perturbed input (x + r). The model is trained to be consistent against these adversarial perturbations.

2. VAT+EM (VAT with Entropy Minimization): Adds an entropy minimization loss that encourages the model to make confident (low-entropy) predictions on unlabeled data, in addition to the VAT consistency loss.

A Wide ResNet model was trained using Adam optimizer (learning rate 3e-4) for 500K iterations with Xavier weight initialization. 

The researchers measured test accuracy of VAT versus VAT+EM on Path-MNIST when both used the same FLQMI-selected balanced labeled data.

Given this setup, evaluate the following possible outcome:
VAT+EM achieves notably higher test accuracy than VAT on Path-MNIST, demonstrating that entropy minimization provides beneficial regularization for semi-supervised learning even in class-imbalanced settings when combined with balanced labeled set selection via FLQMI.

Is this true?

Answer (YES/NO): NO